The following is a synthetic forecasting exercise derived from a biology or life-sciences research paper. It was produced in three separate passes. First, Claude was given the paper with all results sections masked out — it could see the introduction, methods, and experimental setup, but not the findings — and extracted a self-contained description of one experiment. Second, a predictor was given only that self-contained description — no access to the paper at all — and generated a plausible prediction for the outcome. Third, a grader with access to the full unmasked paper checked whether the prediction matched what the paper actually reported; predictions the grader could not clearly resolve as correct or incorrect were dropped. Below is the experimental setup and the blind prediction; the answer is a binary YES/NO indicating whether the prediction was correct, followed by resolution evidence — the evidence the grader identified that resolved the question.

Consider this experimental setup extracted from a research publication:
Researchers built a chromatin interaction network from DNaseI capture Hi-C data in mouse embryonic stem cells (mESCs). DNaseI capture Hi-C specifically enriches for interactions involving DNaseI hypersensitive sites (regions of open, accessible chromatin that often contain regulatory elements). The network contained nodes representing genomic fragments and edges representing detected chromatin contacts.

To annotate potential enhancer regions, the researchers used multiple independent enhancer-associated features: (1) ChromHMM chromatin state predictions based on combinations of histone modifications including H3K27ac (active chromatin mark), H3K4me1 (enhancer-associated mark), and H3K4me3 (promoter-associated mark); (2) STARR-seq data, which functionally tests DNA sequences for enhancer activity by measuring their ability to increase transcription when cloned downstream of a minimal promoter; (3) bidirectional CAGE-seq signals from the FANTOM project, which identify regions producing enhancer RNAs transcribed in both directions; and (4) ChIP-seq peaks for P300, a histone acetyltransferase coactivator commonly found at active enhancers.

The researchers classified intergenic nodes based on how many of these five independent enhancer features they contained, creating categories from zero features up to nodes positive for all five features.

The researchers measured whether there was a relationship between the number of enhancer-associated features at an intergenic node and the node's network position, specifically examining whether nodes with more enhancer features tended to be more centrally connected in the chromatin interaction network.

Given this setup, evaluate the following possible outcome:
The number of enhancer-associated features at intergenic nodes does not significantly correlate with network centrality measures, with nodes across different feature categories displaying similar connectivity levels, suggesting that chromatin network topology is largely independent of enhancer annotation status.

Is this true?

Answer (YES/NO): NO